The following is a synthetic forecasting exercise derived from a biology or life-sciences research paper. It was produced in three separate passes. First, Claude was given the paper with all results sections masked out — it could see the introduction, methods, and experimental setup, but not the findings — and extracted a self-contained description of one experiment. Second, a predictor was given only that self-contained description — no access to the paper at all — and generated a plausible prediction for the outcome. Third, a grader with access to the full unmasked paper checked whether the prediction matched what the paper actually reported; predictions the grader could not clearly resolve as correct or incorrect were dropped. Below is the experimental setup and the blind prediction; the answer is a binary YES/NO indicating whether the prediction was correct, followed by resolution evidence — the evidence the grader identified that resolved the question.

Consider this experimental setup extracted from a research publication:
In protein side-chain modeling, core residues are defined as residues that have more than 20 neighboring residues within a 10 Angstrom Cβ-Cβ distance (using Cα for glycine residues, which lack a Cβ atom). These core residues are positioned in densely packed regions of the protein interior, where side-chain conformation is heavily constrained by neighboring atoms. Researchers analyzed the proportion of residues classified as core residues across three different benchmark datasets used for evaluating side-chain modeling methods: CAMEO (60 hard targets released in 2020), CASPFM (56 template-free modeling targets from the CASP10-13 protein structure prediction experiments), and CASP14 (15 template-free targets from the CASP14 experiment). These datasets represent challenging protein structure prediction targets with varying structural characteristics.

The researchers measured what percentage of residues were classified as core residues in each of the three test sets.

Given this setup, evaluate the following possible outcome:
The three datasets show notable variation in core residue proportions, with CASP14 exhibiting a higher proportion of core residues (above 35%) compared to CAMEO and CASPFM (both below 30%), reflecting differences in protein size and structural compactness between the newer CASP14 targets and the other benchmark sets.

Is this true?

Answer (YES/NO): NO